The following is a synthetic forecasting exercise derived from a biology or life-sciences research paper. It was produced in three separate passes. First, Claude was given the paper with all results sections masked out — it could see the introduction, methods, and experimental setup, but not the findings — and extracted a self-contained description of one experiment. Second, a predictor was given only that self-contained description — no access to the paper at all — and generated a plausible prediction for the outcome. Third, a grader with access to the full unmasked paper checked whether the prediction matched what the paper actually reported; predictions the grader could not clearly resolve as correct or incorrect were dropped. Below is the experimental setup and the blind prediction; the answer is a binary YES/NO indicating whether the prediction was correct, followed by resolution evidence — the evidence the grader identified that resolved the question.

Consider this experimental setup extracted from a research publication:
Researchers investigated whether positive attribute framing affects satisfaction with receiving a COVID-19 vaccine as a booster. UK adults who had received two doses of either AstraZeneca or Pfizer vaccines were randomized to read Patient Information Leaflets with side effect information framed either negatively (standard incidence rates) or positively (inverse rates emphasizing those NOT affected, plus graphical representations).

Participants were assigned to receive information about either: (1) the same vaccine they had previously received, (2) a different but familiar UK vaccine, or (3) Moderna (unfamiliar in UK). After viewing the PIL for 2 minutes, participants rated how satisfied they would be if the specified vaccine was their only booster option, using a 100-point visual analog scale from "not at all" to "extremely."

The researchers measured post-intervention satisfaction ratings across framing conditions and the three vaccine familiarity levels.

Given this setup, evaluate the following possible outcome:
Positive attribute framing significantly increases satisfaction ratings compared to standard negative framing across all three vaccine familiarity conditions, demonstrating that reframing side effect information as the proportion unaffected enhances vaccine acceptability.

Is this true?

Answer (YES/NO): NO